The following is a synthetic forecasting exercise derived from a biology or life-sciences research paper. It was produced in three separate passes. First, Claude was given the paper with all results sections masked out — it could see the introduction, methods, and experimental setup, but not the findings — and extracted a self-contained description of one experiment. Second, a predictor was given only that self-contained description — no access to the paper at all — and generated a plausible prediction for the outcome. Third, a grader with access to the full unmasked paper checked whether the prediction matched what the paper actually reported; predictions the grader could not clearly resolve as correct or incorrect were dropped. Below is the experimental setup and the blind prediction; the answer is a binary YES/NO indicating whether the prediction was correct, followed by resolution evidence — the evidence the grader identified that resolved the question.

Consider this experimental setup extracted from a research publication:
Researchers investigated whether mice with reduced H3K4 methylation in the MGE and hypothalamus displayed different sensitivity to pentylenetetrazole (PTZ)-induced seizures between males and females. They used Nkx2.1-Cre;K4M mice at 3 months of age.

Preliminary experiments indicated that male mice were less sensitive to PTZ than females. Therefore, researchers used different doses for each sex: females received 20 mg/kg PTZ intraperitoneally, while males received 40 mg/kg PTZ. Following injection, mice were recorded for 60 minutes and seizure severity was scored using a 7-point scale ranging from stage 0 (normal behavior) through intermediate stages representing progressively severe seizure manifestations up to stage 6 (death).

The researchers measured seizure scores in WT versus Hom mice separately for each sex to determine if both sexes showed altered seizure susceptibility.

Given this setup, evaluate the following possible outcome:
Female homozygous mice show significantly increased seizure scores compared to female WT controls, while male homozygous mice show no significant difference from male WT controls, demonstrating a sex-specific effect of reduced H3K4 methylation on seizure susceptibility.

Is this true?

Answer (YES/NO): NO